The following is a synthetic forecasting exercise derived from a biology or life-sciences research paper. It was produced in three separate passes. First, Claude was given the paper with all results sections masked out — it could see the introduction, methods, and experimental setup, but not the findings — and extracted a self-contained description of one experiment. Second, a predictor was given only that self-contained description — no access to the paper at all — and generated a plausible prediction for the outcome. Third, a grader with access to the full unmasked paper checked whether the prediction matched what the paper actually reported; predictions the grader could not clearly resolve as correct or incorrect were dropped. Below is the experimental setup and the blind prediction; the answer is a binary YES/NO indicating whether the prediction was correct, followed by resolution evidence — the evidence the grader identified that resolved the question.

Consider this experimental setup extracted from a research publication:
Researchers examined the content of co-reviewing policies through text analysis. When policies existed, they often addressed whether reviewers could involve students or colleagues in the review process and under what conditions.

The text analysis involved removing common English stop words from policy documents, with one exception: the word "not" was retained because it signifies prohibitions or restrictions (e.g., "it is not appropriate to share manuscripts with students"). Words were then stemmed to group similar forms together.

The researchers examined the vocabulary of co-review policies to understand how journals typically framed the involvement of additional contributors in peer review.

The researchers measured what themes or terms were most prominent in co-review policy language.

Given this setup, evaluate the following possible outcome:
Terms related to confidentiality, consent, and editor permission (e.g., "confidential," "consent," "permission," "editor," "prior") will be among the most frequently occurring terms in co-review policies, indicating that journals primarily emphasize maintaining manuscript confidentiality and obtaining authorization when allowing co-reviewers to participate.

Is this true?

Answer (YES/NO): YES